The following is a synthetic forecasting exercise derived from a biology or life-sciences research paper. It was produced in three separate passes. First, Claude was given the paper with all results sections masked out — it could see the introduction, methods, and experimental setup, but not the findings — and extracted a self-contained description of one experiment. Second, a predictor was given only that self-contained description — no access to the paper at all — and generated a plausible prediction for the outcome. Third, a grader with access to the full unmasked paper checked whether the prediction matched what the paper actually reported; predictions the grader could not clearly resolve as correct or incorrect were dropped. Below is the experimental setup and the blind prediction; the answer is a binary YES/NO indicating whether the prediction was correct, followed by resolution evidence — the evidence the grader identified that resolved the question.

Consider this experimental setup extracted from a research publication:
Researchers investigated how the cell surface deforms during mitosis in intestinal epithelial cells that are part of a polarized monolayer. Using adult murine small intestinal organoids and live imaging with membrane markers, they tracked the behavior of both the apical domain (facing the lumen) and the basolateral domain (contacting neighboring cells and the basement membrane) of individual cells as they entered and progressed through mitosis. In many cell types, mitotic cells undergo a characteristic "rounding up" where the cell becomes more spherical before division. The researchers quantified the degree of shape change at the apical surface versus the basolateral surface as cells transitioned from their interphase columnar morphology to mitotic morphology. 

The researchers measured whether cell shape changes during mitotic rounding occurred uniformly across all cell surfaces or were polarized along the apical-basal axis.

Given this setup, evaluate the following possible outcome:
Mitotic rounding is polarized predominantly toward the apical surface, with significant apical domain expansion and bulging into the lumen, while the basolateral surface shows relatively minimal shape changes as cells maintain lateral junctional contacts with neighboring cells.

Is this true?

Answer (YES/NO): NO